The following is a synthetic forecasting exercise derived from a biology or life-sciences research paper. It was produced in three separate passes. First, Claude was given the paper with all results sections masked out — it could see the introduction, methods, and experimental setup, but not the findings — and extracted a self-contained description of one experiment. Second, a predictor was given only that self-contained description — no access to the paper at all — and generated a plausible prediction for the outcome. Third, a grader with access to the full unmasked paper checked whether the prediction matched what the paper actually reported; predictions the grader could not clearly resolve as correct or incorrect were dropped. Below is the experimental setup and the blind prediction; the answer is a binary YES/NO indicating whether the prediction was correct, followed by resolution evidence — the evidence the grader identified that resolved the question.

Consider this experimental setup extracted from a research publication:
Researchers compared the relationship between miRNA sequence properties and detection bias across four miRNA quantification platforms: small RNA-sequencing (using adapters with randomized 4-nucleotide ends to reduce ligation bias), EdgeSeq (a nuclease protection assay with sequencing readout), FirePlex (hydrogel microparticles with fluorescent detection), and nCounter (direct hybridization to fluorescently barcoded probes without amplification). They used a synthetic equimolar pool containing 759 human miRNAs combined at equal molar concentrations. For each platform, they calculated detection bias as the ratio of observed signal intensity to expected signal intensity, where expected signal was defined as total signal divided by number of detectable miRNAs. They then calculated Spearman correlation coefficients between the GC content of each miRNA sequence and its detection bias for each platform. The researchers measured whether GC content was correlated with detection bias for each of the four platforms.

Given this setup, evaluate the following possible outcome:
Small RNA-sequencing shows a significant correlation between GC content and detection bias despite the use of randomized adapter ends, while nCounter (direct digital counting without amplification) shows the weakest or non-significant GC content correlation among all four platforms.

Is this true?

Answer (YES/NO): YES